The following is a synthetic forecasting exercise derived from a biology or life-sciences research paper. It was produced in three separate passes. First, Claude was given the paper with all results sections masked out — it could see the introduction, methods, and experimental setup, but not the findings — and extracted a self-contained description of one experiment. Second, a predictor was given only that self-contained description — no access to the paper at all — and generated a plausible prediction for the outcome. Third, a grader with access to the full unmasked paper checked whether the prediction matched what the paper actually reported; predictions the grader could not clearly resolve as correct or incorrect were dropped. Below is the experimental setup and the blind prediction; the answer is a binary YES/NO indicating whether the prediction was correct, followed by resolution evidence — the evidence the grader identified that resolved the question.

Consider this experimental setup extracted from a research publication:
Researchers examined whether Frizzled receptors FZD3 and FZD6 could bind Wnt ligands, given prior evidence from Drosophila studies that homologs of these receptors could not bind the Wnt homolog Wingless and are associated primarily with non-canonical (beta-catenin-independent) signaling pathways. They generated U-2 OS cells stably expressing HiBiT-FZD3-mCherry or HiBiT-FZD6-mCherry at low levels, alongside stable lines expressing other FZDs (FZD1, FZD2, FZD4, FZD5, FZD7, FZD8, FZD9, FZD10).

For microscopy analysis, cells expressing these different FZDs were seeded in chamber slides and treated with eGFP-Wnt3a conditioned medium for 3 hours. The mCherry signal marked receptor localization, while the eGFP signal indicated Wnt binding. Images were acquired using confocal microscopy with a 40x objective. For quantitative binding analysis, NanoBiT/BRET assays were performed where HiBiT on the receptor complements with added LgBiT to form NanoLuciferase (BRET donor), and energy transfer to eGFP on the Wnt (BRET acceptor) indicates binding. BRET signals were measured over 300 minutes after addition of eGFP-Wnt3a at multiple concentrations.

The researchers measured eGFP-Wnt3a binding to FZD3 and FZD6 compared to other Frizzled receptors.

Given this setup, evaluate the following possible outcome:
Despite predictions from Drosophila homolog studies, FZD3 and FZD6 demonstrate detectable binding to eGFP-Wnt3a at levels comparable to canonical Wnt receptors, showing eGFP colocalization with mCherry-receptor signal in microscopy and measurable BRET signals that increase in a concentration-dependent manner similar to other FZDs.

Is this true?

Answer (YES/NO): NO